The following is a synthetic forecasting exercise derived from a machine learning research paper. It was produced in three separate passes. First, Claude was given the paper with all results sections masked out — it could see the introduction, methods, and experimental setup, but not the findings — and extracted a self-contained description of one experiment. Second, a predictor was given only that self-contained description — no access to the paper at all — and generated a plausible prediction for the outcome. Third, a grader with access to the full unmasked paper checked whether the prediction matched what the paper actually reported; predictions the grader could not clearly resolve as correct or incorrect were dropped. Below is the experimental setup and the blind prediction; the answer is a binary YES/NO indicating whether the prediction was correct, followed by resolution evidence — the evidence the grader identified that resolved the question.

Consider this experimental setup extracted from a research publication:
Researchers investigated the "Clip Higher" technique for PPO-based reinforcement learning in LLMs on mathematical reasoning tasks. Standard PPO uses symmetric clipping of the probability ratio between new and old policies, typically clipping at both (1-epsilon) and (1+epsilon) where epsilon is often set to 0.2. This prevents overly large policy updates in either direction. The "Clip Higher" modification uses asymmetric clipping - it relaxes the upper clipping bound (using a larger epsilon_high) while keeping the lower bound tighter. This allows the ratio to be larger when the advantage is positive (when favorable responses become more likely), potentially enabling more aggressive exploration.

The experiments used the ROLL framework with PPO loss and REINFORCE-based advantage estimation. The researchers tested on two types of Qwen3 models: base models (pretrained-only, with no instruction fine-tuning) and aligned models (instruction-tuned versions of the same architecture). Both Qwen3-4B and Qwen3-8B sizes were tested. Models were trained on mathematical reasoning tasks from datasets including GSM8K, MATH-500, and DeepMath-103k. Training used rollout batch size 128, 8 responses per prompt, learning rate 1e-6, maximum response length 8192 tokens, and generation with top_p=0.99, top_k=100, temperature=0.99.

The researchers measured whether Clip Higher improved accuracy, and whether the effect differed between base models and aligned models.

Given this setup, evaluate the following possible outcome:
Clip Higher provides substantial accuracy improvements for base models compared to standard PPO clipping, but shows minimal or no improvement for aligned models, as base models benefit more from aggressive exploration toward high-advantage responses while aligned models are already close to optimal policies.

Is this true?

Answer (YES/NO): NO